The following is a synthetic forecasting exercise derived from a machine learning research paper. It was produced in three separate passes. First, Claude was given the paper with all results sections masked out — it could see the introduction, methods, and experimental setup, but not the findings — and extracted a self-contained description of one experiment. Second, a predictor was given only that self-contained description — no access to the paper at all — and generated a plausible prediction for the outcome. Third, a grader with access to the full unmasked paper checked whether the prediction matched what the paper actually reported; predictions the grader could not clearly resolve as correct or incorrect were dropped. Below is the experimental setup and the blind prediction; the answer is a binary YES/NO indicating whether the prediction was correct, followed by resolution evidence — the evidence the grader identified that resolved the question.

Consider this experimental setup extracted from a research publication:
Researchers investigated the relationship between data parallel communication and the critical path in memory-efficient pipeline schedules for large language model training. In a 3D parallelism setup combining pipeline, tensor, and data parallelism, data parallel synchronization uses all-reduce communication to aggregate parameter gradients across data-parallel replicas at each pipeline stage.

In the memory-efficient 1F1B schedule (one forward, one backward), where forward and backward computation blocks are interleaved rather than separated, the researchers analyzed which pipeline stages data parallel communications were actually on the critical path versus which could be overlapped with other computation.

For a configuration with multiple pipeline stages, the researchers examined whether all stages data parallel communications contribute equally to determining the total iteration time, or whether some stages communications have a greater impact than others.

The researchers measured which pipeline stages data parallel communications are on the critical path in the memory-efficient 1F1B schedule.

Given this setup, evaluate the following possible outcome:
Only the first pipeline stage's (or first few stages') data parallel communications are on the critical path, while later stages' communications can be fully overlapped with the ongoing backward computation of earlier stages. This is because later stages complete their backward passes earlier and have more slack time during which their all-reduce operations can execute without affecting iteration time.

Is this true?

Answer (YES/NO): YES